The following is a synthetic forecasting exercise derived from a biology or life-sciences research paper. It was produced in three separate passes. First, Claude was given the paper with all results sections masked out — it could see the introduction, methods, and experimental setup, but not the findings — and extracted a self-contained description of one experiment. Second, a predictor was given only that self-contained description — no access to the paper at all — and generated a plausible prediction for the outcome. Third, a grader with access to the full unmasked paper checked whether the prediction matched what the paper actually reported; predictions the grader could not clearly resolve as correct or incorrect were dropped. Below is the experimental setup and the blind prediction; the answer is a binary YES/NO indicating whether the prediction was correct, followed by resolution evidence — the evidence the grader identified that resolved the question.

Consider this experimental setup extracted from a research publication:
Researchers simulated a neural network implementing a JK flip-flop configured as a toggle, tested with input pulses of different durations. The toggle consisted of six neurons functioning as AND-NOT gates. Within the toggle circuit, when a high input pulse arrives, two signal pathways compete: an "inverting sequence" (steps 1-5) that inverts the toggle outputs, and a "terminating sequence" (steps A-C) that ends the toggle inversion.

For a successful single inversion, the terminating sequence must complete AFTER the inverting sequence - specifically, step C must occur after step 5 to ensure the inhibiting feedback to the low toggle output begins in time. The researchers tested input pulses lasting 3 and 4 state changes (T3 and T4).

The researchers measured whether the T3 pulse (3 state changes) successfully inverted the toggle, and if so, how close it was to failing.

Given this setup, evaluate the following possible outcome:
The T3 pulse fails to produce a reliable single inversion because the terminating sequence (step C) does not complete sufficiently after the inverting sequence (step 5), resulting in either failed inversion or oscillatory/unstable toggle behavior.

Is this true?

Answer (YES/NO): NO